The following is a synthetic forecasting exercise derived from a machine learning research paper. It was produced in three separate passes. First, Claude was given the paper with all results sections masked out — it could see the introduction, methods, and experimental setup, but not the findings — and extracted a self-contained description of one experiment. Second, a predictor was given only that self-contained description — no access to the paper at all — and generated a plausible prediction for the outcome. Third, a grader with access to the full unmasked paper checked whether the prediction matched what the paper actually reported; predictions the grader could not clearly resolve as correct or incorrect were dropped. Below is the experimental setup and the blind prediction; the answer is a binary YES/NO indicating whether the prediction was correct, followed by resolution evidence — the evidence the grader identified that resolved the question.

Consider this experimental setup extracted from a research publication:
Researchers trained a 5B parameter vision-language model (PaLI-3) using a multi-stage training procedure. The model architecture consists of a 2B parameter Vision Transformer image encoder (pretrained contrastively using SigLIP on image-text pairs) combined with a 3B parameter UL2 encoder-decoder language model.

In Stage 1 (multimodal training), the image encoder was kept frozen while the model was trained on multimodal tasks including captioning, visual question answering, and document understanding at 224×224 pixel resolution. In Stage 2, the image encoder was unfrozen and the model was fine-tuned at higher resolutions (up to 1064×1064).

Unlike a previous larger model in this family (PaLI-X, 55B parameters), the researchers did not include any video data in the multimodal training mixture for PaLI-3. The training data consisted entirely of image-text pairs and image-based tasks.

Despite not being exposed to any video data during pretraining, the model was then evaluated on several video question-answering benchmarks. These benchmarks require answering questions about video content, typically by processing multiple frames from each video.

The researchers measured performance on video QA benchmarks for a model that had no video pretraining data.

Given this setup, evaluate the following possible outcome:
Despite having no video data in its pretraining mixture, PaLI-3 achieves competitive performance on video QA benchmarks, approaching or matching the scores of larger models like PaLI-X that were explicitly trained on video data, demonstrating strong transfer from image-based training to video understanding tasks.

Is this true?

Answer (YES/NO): YES